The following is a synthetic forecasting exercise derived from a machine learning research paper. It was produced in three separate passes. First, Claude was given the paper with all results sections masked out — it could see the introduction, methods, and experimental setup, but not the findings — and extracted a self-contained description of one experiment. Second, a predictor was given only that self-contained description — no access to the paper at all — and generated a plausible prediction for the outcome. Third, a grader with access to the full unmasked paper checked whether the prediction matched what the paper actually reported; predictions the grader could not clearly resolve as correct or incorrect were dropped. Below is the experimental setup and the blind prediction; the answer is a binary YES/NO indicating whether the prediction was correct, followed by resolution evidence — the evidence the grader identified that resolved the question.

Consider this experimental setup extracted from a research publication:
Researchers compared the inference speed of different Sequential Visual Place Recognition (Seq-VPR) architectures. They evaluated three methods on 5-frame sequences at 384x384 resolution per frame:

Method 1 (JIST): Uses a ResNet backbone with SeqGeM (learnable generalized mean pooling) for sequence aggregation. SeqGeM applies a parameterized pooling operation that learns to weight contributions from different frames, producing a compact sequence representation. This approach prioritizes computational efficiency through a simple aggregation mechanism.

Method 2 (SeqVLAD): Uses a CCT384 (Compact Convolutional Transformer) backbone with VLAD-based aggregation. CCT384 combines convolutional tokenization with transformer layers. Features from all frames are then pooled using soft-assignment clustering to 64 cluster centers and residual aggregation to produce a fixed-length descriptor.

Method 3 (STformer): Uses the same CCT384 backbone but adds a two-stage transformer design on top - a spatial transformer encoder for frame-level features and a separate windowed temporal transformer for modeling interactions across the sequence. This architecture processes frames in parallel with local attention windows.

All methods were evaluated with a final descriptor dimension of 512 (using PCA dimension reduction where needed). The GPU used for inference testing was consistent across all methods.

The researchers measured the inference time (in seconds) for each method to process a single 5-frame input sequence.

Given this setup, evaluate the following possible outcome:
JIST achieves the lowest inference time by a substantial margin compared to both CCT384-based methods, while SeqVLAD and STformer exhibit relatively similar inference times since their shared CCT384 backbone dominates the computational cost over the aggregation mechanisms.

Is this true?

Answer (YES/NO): NO